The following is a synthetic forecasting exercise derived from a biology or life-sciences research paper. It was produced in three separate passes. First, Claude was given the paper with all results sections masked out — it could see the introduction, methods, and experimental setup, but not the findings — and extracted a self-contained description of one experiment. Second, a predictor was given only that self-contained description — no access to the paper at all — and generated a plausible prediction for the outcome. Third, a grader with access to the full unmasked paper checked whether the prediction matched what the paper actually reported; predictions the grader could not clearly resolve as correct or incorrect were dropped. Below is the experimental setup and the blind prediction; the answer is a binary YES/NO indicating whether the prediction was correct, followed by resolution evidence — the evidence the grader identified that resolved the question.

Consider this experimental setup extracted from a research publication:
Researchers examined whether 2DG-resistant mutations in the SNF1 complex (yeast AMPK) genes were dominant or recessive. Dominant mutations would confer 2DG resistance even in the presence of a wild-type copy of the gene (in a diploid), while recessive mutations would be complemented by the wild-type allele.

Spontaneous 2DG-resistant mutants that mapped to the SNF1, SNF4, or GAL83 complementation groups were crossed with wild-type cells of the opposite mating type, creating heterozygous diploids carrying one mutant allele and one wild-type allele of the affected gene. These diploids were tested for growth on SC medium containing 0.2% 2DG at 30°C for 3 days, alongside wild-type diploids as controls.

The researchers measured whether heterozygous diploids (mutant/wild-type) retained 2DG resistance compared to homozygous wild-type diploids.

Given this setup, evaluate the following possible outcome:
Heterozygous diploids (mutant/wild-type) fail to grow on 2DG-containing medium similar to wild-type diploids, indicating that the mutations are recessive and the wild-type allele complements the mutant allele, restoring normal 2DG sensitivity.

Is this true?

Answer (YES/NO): NO